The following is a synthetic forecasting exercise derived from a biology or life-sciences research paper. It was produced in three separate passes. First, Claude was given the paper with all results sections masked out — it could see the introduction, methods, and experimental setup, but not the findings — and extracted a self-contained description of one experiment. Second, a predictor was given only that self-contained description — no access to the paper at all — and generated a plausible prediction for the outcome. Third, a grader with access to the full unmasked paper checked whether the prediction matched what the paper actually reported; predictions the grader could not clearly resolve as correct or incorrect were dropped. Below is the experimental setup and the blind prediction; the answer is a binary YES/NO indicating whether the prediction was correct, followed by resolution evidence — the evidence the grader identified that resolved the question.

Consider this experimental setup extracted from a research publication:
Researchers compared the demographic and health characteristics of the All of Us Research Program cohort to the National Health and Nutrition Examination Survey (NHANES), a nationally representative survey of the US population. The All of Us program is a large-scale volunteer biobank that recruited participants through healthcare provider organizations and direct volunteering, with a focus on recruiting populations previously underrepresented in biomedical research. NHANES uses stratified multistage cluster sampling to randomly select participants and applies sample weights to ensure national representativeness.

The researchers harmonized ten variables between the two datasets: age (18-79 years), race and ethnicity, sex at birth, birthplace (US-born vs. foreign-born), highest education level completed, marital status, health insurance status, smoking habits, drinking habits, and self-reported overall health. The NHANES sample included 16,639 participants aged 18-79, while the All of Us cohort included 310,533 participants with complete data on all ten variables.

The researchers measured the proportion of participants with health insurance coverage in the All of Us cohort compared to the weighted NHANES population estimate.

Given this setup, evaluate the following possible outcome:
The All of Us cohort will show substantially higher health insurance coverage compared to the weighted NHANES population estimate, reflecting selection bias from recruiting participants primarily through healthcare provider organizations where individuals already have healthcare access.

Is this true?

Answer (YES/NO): YES